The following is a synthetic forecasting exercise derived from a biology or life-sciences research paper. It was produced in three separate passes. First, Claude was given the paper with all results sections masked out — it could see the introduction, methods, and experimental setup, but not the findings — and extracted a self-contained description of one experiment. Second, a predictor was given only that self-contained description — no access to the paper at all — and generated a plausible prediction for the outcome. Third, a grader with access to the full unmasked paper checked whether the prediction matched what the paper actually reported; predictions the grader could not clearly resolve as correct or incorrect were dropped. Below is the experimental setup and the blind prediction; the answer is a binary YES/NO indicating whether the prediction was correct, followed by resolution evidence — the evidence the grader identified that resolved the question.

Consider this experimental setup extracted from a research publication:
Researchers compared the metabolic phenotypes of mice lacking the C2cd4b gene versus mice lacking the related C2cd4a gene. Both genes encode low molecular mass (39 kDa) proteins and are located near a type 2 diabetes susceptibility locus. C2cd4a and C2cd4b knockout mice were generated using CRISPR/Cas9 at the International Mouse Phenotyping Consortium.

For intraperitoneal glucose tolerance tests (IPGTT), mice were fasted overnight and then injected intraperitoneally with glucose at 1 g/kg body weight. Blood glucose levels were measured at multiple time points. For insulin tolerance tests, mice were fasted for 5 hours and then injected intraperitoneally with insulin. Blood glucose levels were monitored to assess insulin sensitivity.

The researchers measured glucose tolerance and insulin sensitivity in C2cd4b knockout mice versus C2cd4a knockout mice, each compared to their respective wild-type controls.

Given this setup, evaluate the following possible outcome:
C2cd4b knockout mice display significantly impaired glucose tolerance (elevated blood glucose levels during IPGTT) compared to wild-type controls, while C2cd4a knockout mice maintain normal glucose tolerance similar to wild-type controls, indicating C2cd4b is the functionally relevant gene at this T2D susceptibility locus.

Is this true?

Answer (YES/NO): NO